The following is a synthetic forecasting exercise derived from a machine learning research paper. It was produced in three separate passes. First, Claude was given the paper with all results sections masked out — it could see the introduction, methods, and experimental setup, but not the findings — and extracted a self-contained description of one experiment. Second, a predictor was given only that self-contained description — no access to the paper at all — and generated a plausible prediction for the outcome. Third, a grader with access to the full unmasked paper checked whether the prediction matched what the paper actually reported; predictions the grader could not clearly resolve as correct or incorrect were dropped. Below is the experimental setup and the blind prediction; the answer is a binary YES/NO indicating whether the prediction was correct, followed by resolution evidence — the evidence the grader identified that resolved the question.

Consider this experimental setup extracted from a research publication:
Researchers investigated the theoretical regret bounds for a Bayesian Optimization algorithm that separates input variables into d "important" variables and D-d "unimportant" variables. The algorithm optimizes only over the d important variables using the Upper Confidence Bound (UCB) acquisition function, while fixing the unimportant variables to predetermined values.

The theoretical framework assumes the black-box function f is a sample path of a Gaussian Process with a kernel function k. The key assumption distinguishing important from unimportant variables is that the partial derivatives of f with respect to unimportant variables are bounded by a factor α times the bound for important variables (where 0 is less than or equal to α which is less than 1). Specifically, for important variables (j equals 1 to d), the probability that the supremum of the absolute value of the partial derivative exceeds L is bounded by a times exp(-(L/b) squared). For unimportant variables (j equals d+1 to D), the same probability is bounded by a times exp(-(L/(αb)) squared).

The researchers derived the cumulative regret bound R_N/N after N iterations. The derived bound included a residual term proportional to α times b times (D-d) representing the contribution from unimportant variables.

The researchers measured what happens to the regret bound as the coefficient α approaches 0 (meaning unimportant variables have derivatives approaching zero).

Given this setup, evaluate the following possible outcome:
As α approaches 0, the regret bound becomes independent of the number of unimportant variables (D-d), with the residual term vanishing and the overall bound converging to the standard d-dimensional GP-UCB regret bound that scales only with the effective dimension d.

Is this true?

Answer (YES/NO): NO